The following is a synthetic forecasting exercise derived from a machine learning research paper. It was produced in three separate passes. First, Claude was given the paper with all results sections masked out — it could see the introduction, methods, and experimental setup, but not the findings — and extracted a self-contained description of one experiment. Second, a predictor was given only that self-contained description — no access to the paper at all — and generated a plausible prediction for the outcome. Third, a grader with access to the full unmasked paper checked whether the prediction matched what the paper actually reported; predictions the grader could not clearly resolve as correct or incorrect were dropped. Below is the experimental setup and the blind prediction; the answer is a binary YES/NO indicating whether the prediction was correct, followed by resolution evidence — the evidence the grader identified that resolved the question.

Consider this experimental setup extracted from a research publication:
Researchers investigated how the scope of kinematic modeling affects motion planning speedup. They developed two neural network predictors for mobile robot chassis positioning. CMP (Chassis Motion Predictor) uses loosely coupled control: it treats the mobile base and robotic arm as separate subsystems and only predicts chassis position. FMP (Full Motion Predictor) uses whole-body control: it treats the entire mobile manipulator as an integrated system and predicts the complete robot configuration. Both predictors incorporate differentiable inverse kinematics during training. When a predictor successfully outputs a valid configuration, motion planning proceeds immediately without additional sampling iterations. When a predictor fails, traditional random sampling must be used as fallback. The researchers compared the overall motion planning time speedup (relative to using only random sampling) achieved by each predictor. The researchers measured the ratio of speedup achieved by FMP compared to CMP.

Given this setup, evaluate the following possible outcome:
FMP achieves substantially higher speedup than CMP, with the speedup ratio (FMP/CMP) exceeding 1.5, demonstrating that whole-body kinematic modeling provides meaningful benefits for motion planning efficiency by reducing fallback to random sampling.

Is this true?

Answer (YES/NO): YES